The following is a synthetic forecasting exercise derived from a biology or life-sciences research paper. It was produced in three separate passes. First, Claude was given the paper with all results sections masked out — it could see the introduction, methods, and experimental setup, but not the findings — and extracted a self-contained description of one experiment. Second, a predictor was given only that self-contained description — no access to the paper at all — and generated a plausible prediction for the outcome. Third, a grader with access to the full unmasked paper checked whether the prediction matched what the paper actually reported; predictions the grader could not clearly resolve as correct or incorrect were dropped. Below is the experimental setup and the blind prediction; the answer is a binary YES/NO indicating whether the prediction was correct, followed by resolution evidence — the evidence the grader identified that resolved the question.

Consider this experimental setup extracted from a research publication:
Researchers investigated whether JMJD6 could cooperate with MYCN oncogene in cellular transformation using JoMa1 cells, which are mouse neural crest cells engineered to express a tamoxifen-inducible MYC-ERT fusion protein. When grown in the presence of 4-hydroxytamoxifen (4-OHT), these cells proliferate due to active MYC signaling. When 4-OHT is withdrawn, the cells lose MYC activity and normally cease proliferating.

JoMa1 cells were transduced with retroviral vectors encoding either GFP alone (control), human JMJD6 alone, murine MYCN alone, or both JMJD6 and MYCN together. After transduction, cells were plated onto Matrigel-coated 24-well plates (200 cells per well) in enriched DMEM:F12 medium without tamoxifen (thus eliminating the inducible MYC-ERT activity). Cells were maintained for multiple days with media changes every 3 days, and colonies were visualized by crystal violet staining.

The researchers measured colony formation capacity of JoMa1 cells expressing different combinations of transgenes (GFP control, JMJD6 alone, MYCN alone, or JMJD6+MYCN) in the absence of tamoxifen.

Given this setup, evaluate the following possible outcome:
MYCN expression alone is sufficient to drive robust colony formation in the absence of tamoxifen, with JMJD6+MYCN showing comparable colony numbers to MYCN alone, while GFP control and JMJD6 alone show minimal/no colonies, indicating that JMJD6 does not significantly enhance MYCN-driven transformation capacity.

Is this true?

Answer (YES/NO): NO